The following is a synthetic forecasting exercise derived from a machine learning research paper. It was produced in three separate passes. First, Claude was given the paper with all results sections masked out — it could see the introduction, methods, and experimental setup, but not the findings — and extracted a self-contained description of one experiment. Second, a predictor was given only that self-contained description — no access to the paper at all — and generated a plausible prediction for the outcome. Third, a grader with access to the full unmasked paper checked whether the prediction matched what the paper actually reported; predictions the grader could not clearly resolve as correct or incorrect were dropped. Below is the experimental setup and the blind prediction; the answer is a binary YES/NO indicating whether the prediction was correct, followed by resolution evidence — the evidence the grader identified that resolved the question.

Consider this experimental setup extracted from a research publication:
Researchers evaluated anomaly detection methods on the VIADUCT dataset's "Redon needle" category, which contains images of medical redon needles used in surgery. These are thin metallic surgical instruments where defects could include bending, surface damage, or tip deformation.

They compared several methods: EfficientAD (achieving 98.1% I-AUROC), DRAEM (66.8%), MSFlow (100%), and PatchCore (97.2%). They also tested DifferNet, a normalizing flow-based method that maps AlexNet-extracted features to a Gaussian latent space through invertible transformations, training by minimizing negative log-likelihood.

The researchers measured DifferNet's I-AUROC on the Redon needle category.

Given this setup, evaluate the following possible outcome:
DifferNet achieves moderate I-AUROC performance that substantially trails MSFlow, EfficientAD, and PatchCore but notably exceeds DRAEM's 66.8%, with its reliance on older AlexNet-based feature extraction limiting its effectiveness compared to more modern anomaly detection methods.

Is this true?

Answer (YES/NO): NO